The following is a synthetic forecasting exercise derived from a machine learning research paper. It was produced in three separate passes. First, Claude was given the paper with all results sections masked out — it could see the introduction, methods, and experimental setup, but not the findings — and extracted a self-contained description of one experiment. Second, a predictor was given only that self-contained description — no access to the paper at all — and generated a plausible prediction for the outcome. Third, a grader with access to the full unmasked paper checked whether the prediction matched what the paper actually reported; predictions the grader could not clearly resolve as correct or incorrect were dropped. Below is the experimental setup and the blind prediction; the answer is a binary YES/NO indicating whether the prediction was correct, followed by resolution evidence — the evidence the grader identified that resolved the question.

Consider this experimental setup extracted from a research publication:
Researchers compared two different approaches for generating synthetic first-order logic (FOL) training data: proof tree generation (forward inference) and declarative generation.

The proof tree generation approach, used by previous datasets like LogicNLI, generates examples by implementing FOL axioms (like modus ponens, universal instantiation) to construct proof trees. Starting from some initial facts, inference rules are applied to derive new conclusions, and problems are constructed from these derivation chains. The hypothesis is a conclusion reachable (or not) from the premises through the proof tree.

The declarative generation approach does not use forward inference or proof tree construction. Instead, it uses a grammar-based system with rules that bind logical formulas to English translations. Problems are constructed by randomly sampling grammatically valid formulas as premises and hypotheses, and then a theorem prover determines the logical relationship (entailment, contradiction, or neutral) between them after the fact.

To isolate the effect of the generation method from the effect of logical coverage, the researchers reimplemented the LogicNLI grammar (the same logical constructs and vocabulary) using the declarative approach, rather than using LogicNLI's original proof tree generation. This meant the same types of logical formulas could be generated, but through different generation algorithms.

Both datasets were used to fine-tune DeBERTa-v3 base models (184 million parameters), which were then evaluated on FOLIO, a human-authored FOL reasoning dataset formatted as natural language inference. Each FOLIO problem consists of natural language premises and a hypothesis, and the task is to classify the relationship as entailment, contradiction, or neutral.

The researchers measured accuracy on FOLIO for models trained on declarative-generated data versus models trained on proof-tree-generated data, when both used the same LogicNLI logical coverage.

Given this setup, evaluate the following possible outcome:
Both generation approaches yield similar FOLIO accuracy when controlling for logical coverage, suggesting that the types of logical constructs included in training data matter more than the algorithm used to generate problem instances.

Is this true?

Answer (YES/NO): NO